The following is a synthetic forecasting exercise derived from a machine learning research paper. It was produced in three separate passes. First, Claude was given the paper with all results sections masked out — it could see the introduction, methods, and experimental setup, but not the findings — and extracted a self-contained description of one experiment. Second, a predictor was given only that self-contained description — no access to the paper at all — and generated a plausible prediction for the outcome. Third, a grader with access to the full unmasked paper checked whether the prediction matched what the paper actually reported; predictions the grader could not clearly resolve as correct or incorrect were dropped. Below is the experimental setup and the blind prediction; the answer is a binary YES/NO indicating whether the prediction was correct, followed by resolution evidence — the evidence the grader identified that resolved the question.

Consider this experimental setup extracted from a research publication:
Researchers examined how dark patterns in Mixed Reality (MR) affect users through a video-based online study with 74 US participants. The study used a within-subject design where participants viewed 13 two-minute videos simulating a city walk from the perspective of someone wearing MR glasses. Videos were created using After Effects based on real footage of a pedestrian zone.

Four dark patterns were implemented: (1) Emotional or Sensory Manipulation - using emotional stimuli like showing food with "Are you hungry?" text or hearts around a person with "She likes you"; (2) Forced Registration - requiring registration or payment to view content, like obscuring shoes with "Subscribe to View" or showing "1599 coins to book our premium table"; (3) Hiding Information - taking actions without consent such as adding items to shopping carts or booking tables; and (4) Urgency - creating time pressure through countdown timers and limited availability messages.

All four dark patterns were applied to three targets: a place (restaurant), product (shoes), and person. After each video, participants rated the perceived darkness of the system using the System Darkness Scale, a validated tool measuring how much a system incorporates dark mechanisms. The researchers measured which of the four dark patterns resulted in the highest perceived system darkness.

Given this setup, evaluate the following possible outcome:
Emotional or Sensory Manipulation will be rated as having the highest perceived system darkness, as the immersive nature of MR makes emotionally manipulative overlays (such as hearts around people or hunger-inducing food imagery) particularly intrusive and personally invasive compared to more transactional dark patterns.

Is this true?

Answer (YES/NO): NO